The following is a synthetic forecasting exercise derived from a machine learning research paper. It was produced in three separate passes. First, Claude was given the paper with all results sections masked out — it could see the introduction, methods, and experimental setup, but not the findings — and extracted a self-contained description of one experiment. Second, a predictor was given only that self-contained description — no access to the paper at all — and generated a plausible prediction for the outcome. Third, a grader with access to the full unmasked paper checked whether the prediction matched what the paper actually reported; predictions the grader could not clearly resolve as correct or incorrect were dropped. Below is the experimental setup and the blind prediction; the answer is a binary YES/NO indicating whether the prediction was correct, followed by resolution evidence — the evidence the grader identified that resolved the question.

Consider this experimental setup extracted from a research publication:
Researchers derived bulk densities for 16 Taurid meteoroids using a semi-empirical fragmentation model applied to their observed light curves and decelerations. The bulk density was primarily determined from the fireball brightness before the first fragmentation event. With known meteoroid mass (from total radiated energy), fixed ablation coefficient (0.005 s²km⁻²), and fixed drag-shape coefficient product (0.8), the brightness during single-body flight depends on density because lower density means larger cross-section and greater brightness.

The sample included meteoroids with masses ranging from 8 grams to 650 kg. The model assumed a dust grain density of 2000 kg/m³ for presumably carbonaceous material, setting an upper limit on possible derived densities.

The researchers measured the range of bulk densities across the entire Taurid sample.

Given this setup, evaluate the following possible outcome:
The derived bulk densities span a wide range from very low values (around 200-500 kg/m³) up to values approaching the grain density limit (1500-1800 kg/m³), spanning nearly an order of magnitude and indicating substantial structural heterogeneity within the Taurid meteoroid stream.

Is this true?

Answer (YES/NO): NO